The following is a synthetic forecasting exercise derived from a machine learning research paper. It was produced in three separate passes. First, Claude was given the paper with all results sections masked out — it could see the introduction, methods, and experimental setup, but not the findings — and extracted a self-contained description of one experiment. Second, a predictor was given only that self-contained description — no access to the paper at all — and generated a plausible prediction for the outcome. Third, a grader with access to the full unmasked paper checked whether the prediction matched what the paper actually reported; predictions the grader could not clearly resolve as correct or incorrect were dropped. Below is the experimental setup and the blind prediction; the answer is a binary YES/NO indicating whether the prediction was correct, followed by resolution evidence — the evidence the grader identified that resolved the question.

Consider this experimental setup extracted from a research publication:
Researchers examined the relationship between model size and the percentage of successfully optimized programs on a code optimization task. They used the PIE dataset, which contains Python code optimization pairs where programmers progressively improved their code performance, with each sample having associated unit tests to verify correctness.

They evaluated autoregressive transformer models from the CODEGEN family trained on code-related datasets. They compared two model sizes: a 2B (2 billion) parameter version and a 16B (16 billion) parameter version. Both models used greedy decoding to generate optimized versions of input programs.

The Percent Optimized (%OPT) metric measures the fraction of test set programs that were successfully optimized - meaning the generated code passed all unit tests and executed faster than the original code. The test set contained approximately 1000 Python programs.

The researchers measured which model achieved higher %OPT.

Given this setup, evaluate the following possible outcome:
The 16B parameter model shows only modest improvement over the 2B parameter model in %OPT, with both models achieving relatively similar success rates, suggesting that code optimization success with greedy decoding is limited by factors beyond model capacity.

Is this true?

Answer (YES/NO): NO